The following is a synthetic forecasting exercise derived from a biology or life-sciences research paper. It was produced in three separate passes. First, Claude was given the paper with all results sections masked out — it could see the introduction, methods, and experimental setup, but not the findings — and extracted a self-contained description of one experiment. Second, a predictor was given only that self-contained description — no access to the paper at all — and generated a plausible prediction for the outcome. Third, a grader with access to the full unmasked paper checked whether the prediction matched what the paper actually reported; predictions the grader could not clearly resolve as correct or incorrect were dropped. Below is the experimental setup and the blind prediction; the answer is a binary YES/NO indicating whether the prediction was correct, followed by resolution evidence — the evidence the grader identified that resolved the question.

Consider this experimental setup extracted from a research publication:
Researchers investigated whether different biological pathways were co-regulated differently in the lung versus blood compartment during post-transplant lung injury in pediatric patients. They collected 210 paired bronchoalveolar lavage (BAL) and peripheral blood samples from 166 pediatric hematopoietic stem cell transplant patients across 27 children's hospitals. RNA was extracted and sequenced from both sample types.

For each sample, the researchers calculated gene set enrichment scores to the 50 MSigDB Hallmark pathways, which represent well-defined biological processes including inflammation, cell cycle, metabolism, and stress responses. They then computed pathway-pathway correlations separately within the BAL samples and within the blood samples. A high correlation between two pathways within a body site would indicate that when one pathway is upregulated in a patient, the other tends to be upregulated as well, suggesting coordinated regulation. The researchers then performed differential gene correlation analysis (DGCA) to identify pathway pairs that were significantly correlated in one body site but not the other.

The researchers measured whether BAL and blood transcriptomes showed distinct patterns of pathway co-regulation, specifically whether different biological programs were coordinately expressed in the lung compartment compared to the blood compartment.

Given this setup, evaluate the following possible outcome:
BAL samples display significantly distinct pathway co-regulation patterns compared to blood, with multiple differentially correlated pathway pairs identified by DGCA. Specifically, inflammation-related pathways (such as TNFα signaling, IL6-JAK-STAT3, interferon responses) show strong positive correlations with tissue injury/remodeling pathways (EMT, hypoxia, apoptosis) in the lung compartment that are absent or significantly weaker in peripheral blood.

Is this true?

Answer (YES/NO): YES